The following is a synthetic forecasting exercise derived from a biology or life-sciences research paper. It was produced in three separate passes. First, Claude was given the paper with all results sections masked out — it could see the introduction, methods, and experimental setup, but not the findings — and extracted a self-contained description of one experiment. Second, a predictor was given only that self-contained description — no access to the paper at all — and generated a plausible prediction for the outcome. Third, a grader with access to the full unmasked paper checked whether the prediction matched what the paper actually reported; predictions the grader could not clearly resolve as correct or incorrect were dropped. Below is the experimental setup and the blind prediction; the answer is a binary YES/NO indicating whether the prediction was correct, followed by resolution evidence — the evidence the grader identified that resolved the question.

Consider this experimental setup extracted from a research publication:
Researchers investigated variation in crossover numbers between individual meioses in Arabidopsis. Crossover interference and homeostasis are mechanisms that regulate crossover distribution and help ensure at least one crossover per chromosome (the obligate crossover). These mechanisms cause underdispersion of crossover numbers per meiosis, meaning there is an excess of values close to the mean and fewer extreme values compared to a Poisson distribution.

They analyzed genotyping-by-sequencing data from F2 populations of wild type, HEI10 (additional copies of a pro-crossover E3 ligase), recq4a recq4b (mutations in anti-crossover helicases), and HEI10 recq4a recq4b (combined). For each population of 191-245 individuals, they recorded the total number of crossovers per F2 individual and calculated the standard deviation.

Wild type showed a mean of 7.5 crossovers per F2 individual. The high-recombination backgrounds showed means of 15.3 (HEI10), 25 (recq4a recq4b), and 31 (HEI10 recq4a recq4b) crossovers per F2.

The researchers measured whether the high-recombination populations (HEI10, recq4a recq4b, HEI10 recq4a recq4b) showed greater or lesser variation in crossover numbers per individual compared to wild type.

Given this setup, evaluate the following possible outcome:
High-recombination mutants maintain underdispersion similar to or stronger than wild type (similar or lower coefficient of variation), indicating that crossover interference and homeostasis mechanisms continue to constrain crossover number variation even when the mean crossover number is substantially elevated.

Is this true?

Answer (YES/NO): NO